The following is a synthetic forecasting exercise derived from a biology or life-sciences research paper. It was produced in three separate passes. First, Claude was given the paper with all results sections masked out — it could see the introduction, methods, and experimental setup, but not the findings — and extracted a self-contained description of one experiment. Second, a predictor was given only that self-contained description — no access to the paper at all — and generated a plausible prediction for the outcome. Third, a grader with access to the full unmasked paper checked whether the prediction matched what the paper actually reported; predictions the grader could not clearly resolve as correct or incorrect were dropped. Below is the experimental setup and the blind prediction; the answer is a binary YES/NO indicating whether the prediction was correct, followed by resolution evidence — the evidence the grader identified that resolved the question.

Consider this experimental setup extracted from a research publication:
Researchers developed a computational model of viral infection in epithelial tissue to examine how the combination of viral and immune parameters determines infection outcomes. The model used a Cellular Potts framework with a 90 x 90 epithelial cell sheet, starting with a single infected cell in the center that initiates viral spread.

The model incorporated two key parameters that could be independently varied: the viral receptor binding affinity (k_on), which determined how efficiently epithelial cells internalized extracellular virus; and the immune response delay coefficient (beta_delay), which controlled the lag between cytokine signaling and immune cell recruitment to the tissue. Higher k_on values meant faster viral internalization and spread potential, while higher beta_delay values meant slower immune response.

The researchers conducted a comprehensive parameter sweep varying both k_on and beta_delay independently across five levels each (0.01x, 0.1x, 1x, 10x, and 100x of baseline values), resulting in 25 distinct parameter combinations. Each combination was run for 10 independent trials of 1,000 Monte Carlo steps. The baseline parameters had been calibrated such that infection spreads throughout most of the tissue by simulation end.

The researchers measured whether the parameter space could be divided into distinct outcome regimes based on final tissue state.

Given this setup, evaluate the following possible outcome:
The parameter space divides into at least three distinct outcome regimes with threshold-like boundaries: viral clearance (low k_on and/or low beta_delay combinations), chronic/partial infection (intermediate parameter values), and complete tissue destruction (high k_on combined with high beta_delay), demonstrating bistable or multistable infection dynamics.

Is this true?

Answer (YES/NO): NO